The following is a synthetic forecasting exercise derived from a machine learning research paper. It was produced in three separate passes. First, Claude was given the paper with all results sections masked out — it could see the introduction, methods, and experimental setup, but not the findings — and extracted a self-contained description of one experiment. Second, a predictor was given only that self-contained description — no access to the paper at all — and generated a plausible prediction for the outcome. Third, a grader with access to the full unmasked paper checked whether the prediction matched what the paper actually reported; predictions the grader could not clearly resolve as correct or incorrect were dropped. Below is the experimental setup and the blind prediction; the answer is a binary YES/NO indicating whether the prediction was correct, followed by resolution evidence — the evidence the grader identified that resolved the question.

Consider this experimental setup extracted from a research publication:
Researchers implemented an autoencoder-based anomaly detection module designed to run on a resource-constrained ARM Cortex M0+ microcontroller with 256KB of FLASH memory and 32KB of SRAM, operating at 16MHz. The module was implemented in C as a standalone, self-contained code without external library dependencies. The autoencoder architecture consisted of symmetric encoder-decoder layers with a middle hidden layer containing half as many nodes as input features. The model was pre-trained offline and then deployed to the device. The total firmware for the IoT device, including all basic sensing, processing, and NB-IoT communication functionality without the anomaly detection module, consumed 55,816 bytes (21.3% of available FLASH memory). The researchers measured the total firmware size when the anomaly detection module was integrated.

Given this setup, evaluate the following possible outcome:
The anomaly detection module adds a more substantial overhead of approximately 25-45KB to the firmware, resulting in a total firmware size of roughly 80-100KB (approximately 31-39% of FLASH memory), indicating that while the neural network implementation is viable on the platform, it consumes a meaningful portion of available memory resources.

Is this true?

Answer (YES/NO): NO